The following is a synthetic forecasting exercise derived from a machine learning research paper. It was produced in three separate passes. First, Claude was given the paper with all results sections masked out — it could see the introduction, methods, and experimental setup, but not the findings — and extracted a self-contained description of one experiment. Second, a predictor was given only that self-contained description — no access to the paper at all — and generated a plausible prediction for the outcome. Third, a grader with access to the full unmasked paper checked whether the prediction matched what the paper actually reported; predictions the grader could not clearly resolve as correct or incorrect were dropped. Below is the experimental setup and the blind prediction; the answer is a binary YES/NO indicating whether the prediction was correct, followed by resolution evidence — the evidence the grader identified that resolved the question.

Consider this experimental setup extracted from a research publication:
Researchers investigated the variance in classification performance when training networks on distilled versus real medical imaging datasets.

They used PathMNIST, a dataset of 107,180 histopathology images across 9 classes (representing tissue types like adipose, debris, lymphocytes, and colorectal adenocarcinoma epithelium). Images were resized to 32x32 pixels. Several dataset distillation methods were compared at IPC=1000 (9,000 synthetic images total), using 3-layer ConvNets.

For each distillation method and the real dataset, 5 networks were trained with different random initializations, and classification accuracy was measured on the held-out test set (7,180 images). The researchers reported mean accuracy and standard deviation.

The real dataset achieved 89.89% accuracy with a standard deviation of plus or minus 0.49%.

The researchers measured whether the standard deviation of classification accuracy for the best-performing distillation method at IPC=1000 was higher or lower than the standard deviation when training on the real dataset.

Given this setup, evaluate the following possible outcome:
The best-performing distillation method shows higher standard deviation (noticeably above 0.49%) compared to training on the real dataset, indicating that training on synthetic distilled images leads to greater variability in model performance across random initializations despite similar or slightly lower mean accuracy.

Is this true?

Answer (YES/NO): NO